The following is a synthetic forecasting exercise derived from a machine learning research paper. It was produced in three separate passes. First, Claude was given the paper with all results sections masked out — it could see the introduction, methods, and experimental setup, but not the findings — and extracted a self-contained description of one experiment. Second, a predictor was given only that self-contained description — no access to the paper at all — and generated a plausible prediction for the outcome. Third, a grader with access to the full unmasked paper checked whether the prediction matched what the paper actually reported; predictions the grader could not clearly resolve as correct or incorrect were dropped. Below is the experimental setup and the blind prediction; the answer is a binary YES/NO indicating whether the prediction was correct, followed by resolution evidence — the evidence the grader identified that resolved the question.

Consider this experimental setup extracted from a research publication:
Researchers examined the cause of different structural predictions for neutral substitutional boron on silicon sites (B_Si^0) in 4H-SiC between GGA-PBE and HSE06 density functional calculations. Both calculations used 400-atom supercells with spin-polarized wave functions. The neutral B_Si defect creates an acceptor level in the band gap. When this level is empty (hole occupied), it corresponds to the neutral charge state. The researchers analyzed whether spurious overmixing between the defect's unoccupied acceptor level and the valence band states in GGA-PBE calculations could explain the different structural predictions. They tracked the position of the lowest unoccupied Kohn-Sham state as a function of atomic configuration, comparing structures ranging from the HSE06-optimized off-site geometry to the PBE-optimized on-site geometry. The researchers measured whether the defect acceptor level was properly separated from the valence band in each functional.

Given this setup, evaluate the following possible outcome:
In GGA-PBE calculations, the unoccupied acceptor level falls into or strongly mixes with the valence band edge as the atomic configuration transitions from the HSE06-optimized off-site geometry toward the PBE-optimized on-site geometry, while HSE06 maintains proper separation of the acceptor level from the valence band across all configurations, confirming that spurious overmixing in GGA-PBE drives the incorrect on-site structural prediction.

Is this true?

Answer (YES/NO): YES